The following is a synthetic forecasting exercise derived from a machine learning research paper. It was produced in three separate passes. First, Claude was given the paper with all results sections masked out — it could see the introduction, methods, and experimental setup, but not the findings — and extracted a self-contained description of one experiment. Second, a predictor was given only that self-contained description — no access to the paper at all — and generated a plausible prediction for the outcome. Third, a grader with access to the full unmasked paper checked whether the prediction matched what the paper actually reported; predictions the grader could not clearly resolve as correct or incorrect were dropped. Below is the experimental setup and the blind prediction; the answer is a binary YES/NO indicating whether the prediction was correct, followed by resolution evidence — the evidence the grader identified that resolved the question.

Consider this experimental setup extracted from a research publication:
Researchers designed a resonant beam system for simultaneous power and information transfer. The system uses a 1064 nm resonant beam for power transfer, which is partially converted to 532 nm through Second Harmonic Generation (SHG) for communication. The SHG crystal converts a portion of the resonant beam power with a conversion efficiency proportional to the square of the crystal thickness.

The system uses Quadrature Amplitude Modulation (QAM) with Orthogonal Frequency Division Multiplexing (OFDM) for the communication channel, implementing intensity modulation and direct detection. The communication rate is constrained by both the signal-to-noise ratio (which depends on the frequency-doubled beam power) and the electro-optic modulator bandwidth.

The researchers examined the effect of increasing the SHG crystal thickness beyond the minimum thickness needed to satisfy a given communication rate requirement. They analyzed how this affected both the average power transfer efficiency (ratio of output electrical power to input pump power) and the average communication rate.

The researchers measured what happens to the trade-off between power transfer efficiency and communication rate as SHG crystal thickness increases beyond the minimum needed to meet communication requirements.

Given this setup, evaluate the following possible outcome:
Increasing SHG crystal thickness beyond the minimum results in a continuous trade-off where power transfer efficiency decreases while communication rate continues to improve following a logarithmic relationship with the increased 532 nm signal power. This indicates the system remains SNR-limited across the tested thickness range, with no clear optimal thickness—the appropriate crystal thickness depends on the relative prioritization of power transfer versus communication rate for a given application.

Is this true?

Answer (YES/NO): NO